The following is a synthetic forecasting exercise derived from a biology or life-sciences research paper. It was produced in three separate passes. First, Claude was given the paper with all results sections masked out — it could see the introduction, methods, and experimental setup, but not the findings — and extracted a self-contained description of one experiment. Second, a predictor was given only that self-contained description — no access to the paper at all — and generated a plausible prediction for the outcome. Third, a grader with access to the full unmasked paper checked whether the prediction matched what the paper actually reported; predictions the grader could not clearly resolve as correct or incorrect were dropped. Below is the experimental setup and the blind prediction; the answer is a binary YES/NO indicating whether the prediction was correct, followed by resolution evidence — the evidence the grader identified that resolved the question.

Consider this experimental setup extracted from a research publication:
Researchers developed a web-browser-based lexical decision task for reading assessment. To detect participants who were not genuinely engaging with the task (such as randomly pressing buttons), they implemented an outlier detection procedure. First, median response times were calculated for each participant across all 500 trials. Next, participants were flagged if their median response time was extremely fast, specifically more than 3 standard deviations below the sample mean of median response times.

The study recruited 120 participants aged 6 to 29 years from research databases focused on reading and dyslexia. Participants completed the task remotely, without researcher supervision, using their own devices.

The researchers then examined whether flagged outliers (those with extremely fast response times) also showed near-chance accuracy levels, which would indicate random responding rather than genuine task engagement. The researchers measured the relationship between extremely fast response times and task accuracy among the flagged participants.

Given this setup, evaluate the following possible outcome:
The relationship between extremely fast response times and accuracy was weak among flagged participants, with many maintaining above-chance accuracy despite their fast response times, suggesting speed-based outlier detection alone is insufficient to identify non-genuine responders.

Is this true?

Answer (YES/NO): NO